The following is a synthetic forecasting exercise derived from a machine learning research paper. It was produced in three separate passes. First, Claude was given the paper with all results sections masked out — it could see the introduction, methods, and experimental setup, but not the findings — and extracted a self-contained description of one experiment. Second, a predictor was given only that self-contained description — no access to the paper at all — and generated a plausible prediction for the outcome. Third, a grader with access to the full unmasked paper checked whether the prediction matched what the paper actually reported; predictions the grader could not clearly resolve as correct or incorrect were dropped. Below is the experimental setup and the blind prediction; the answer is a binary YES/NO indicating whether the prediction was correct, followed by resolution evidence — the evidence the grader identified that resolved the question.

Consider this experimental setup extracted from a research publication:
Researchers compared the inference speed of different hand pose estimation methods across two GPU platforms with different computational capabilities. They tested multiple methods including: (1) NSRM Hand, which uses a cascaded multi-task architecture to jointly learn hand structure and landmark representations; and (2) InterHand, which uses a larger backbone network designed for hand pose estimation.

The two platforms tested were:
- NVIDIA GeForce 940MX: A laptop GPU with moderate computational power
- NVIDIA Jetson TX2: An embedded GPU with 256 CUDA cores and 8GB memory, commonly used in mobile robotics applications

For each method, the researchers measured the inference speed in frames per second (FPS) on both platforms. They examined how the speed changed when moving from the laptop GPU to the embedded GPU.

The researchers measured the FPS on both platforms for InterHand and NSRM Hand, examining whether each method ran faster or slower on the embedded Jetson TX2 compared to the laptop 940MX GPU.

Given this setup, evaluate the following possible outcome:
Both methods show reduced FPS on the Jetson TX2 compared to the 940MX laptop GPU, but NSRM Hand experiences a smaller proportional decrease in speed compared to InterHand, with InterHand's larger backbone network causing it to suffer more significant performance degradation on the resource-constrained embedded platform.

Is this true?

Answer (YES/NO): NO